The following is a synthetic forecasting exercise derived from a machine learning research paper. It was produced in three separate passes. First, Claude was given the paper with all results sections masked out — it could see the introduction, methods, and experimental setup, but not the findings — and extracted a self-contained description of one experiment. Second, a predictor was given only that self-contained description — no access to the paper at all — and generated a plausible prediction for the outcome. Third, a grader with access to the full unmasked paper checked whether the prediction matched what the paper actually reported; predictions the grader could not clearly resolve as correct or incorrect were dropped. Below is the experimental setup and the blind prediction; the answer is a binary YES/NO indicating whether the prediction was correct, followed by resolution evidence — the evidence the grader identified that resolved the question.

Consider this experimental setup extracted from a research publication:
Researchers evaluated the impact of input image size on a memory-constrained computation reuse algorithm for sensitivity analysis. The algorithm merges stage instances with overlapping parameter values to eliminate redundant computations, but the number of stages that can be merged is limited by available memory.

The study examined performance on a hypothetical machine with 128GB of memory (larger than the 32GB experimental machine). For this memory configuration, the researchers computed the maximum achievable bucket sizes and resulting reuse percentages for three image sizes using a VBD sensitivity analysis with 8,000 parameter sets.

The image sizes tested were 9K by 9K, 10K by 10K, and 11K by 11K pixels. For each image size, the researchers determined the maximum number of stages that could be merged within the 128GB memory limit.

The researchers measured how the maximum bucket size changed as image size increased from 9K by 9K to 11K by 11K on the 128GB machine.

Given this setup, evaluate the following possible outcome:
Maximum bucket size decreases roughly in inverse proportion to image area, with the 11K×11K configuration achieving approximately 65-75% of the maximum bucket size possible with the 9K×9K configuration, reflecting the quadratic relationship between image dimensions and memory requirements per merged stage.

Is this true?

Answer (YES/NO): NO